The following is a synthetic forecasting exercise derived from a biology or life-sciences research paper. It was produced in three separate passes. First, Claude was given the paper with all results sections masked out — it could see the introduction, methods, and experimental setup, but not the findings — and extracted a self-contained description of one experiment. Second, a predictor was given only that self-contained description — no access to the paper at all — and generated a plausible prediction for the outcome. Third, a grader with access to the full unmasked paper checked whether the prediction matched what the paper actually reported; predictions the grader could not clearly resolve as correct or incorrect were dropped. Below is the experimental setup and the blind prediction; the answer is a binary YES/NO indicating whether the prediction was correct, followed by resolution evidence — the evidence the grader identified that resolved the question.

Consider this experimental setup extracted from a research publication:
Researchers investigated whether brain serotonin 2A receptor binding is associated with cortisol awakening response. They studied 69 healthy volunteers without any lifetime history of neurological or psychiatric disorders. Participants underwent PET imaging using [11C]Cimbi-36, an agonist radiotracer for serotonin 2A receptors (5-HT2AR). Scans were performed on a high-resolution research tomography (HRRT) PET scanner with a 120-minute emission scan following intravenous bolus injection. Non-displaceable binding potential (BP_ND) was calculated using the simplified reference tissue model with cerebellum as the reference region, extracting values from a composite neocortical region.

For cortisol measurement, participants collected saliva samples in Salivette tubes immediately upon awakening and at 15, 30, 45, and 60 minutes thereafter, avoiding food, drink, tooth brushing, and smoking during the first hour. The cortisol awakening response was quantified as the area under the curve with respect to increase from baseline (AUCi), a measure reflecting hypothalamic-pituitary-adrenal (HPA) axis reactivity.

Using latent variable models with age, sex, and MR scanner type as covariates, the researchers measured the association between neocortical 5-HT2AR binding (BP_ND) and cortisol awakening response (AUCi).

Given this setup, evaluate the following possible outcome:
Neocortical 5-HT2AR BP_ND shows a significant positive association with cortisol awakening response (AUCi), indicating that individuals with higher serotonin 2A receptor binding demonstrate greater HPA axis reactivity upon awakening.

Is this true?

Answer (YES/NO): YES